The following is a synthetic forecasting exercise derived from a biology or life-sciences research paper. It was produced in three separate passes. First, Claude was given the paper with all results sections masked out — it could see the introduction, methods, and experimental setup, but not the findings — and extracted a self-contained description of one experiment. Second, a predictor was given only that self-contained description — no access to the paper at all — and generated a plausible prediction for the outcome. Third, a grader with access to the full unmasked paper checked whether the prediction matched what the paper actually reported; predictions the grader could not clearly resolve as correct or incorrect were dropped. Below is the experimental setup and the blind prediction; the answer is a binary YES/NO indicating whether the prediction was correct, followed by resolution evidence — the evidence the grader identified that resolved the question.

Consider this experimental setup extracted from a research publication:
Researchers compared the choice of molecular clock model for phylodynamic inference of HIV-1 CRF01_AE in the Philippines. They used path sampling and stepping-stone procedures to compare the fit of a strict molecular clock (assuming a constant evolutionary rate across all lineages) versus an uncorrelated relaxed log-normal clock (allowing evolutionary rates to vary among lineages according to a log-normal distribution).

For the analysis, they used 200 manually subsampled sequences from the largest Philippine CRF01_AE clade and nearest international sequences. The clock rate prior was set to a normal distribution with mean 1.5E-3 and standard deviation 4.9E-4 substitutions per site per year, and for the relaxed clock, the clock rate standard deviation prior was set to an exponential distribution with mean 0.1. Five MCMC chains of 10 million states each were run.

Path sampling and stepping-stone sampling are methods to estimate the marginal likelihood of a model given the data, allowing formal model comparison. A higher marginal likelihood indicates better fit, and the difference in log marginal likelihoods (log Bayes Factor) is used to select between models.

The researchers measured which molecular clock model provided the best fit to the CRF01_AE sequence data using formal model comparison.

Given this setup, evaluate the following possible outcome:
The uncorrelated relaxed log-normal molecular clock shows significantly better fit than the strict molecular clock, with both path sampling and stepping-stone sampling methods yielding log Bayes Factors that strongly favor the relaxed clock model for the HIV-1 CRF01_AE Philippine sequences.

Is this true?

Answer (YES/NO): NO